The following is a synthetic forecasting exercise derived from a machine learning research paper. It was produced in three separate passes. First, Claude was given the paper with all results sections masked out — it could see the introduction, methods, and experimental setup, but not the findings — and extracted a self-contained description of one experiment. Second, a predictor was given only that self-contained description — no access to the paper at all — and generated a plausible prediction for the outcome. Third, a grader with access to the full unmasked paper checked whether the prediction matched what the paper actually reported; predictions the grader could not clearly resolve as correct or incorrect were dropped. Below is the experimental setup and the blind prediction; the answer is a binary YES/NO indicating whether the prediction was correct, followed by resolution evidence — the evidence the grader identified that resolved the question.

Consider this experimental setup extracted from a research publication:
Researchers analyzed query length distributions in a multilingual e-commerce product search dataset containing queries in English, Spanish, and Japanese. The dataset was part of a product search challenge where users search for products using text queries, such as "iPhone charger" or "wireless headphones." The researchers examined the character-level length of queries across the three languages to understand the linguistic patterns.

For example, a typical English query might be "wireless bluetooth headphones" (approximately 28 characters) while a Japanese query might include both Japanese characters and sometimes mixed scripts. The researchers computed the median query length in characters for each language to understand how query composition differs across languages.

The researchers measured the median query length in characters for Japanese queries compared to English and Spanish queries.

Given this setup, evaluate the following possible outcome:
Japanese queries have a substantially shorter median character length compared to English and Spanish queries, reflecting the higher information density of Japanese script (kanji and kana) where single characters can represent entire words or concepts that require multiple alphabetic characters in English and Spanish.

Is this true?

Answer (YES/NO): NO